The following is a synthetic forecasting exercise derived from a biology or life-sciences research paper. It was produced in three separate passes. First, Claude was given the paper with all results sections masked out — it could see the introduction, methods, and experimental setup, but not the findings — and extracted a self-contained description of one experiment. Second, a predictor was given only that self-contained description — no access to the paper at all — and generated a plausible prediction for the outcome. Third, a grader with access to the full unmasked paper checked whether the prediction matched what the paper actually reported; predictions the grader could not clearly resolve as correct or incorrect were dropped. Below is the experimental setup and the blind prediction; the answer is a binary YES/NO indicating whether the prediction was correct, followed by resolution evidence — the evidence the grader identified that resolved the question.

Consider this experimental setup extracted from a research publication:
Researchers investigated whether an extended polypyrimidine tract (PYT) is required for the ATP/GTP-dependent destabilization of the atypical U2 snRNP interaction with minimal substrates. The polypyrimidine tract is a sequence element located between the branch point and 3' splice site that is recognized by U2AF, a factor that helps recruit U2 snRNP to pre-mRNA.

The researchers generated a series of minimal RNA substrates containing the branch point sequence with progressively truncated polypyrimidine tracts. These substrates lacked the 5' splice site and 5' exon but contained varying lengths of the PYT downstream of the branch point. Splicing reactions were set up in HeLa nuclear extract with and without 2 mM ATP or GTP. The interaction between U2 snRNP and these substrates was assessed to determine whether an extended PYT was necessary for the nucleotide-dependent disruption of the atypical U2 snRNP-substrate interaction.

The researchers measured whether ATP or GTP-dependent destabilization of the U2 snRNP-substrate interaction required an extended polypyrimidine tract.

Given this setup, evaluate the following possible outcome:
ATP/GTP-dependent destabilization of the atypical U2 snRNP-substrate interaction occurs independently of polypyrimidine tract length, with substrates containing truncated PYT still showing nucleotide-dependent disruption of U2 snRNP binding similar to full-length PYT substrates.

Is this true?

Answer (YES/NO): YES